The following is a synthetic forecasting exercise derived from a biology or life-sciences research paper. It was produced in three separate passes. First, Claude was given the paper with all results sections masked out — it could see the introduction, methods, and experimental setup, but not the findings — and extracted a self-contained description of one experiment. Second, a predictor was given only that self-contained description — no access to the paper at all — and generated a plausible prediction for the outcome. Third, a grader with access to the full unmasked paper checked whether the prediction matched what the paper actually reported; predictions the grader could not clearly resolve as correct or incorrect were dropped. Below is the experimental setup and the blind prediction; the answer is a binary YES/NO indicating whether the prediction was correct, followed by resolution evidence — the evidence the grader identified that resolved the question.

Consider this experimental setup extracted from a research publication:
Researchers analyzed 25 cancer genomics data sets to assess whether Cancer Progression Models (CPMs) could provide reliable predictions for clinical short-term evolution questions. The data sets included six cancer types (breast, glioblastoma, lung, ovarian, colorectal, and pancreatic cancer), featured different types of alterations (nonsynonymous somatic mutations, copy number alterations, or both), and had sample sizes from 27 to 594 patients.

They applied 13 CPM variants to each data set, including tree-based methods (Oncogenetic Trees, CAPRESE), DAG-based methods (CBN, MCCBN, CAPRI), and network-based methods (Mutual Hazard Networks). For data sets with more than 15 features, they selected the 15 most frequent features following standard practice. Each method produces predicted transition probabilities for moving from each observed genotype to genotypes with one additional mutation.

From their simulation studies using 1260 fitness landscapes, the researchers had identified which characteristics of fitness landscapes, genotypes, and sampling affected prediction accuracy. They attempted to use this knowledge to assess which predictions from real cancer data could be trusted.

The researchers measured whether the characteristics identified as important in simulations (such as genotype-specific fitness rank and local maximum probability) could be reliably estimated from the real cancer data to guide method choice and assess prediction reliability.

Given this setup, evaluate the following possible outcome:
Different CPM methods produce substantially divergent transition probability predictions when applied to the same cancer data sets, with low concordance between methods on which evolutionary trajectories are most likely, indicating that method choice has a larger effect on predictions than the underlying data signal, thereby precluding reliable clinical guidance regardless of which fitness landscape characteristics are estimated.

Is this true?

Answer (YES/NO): NO